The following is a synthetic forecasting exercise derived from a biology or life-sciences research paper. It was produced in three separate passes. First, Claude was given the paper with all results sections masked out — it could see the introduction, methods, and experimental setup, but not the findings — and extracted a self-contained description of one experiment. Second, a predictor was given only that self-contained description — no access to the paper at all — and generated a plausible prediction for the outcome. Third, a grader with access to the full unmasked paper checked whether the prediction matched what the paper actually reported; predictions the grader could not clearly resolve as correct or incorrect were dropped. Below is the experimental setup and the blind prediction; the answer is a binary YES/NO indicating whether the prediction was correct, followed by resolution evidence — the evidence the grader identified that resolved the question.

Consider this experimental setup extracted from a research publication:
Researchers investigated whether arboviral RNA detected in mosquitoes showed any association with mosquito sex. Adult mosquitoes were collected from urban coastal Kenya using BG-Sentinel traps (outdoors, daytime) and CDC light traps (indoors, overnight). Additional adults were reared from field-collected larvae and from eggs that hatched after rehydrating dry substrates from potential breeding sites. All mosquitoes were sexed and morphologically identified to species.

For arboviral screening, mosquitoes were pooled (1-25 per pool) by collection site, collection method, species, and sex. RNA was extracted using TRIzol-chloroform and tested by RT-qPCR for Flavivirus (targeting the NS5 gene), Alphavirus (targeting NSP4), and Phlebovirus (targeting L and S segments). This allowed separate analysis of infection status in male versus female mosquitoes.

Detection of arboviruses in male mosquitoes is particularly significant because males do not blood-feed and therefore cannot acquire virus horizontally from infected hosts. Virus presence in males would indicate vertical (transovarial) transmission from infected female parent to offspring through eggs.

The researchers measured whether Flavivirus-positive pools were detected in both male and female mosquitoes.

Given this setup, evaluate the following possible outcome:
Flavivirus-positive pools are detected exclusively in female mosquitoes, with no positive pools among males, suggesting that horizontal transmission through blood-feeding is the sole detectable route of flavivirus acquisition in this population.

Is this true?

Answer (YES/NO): NO